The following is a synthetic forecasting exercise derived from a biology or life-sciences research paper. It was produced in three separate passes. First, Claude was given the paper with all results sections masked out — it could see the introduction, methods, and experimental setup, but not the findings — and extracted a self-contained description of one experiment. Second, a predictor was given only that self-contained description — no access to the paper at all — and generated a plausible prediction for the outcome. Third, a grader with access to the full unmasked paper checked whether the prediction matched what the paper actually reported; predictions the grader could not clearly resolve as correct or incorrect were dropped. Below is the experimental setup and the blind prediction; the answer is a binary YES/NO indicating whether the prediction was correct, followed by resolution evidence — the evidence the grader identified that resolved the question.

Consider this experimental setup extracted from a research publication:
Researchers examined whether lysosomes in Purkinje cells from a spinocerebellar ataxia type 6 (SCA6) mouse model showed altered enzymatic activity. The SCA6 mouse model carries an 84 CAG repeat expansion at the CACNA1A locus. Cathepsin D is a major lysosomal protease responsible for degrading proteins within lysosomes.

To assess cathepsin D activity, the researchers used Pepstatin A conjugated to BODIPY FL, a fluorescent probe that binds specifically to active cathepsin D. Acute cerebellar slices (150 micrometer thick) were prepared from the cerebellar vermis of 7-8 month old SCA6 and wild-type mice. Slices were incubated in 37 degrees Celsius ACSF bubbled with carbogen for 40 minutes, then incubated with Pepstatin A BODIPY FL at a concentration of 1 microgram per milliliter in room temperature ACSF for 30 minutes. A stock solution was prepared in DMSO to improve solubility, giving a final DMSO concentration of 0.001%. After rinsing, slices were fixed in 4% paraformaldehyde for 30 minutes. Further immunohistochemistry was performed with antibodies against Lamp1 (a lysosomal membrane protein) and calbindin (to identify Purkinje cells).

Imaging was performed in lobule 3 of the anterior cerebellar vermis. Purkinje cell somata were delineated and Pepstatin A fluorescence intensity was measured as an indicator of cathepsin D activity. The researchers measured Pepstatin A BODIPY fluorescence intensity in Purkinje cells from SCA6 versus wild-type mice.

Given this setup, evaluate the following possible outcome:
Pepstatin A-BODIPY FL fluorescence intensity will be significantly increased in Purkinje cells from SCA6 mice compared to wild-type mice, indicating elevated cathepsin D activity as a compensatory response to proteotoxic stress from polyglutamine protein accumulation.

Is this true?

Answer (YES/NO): NO